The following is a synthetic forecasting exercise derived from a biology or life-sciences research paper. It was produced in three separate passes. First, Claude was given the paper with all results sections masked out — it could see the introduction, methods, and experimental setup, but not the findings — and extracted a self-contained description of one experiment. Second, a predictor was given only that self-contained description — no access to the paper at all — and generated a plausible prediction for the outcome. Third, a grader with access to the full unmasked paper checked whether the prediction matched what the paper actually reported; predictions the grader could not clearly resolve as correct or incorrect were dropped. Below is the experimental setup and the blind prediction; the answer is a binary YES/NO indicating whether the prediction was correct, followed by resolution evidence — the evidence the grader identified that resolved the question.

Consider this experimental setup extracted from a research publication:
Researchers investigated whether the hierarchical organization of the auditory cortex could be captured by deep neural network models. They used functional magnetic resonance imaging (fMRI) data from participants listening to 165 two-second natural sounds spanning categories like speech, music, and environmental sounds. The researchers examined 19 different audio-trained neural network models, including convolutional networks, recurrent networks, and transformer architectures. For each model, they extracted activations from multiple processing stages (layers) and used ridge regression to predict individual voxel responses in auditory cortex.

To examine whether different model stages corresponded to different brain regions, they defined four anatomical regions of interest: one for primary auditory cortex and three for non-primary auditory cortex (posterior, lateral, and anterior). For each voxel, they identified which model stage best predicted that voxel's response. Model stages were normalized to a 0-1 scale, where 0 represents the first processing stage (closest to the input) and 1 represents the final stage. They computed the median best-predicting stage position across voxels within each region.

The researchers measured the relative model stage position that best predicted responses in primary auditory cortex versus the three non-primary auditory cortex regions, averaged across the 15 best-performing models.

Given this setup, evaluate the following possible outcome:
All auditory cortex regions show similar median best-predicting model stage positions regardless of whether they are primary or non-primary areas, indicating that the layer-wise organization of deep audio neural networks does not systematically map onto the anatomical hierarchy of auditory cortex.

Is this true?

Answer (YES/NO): NO